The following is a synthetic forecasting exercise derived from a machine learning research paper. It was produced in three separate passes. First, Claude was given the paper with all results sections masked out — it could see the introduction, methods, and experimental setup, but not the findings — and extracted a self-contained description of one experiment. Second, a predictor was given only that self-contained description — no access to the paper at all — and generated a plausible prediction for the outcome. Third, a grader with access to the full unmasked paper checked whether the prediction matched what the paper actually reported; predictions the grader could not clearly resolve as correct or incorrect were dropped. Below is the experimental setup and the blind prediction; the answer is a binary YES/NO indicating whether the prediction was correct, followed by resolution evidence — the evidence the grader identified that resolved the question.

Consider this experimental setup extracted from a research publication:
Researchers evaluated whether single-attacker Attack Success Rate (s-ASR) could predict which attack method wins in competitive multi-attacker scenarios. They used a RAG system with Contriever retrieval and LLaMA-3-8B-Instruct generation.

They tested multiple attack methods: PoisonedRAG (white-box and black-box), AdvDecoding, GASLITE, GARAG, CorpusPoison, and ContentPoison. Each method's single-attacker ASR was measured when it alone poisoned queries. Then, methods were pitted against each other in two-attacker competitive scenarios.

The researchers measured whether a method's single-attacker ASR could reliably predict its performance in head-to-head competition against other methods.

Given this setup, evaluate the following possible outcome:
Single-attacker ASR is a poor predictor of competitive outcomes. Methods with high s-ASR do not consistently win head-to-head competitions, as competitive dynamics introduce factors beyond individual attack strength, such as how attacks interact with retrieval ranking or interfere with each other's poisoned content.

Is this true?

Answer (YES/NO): YES